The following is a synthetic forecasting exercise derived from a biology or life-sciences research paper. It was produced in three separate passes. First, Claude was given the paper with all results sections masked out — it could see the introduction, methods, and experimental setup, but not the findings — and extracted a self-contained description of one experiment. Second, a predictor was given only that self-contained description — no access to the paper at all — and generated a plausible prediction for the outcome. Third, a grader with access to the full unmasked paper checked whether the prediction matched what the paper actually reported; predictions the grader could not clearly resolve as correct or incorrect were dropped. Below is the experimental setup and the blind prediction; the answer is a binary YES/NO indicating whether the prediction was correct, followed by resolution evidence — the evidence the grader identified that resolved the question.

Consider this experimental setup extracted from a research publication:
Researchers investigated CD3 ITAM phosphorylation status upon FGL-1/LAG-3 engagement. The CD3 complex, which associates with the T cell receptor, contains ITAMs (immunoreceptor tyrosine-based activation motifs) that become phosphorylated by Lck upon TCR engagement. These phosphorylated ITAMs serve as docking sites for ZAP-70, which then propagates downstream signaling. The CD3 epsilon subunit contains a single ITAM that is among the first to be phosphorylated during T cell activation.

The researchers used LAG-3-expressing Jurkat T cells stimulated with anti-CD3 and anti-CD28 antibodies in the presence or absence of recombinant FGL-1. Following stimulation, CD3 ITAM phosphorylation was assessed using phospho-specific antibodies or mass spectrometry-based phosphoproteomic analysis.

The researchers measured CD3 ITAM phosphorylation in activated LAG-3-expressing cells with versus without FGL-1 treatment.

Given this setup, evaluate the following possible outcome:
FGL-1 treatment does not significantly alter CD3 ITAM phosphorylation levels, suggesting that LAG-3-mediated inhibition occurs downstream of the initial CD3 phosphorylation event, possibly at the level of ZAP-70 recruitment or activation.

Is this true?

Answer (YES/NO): NO